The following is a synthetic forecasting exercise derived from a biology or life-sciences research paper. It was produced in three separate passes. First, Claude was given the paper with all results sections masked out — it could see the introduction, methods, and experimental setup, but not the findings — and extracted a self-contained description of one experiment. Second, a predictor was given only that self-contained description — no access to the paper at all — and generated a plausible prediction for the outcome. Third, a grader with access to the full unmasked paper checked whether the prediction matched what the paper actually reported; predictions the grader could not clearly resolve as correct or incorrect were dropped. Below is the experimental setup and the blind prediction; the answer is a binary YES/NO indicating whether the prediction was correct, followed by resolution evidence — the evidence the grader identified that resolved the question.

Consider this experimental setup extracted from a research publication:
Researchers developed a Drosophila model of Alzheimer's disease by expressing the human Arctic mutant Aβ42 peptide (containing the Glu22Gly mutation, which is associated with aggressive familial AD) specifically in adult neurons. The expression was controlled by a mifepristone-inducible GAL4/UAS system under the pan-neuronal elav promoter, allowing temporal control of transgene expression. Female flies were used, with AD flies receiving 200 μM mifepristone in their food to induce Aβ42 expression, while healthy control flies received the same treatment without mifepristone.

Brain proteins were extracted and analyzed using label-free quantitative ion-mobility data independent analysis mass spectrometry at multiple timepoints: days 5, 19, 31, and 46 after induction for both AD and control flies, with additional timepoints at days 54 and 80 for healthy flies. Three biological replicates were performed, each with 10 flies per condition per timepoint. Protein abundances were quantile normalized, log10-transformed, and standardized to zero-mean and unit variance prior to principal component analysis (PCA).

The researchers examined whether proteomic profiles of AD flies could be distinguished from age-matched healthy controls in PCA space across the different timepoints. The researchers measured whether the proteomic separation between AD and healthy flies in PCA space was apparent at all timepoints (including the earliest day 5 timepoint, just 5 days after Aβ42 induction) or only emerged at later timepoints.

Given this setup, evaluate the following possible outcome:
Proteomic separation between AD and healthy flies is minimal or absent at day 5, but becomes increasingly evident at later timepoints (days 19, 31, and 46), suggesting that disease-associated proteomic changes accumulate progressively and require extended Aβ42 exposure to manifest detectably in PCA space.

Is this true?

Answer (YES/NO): NO